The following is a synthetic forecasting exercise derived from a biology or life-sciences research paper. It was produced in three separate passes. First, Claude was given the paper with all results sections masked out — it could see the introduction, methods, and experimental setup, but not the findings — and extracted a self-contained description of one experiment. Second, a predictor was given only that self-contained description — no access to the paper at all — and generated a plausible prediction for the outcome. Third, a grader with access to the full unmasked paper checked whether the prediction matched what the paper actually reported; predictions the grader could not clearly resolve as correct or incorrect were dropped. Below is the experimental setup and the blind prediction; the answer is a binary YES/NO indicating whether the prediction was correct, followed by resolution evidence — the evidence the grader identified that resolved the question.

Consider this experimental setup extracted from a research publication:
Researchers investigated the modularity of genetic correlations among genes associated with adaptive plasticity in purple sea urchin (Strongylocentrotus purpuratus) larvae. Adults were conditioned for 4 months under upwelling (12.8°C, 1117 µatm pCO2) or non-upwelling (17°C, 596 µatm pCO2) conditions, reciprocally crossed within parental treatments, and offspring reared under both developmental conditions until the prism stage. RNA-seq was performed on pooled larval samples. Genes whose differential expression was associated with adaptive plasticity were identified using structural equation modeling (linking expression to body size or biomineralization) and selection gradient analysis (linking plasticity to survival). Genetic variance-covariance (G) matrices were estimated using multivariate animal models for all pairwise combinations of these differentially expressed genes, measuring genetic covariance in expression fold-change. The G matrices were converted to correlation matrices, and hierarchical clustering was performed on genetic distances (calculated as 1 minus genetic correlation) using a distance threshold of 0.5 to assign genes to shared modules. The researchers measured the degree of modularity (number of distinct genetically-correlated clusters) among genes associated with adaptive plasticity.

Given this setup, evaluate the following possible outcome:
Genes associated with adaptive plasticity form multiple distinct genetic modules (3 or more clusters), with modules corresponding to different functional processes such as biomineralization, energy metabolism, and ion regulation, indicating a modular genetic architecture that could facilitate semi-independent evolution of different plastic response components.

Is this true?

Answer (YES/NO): NO